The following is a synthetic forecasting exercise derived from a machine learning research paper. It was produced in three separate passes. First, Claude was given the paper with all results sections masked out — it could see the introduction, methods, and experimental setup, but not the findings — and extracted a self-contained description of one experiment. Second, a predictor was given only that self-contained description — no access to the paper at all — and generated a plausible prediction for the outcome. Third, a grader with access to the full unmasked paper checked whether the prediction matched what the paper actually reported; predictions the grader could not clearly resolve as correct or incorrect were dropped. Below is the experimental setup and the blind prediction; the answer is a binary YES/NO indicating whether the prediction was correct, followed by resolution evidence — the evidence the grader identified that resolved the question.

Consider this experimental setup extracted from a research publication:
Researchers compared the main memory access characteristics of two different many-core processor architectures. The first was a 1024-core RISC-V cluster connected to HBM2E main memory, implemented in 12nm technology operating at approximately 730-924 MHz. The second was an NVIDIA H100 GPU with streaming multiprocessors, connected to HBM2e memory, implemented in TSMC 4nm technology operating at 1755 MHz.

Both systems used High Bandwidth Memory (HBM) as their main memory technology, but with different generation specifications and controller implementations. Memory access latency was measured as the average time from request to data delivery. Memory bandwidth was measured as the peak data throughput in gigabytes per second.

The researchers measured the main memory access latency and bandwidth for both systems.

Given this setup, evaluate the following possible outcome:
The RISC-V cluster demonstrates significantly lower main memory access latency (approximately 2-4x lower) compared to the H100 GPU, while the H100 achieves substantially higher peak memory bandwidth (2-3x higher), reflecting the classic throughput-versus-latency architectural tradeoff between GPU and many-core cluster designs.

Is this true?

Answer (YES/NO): YES